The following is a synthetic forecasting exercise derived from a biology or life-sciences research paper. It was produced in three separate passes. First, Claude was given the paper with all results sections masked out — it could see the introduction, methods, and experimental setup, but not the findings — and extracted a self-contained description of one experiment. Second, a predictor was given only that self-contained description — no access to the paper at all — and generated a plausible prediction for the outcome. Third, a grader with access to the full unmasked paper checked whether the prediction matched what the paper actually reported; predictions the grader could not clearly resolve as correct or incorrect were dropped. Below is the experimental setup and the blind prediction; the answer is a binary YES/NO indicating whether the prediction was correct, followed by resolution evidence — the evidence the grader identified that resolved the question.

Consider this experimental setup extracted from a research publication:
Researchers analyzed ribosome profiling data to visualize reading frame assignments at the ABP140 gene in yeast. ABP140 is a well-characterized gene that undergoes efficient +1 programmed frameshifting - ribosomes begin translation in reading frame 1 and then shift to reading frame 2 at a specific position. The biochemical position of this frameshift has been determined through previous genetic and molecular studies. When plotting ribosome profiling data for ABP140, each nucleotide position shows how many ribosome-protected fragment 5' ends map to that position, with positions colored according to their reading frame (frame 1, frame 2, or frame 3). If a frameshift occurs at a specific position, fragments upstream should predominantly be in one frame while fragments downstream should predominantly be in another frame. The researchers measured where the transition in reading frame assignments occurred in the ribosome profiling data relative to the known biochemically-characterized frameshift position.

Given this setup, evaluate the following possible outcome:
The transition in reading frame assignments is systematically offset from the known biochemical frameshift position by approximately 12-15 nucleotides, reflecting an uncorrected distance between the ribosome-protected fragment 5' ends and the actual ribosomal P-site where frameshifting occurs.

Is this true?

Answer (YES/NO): NO